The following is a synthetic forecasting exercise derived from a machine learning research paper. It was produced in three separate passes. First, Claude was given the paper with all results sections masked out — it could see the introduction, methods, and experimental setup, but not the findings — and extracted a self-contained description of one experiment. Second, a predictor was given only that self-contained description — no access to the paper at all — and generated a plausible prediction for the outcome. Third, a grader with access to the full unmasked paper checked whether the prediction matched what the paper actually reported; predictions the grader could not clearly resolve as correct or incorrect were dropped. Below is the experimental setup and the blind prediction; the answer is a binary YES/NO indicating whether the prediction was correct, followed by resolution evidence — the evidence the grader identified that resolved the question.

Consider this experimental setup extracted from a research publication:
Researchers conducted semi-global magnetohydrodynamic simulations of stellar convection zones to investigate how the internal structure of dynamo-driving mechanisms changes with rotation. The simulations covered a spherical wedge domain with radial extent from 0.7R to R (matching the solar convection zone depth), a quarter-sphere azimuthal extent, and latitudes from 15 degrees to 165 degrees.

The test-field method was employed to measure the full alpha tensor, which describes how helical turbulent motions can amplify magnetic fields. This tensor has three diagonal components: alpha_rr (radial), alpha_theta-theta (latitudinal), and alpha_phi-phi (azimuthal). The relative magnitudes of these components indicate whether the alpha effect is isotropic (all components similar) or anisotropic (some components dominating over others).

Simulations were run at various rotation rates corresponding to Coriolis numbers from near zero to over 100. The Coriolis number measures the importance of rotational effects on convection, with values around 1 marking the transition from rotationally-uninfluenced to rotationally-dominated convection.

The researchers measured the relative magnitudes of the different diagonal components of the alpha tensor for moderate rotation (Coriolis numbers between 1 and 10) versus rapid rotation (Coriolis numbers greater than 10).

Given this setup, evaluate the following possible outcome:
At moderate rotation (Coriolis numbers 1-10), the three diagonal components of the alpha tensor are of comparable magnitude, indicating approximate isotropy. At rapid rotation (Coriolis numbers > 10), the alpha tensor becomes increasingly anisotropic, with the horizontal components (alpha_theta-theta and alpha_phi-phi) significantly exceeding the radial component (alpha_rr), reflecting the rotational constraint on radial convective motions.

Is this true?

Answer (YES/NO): NO